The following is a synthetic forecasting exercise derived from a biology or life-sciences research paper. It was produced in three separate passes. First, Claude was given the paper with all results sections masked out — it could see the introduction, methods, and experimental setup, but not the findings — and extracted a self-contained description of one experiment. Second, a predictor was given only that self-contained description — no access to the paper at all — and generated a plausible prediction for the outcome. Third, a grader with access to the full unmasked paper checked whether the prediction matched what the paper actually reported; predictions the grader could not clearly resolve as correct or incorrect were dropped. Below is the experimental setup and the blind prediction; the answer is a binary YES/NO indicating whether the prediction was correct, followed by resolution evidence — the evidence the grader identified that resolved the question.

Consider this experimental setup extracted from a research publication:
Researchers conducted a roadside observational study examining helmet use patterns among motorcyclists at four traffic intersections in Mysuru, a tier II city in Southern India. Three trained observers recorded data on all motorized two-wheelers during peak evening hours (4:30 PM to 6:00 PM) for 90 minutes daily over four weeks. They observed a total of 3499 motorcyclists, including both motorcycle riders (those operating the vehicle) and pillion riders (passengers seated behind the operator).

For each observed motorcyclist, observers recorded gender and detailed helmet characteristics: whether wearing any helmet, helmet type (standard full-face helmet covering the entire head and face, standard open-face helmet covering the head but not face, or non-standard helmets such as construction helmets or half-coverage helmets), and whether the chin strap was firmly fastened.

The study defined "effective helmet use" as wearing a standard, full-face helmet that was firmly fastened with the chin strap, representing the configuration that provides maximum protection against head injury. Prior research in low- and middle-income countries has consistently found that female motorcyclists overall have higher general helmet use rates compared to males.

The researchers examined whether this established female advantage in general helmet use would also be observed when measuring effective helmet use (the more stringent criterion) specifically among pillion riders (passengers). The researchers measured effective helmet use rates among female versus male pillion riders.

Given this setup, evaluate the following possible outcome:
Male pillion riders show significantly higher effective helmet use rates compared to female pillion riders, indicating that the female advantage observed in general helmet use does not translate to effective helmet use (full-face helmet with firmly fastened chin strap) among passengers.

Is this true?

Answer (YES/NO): YES